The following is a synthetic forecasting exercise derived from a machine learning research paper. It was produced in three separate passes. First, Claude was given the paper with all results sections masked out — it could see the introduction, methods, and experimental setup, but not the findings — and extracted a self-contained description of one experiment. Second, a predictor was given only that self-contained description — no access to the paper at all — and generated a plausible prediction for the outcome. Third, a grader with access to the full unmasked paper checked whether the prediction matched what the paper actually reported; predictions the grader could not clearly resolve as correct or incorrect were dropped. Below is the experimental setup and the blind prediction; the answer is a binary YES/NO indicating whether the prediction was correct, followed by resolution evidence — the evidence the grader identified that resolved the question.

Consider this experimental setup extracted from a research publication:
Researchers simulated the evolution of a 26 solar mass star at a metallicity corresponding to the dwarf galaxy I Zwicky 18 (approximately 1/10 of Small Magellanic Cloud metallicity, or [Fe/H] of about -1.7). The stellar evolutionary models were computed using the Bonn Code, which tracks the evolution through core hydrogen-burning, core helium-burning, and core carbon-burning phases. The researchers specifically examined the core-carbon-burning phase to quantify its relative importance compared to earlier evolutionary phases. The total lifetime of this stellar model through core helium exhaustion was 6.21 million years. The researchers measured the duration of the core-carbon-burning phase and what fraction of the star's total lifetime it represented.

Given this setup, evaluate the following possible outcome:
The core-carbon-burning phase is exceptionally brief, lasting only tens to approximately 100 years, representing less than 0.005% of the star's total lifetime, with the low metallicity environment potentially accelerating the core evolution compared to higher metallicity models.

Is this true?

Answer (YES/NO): NO